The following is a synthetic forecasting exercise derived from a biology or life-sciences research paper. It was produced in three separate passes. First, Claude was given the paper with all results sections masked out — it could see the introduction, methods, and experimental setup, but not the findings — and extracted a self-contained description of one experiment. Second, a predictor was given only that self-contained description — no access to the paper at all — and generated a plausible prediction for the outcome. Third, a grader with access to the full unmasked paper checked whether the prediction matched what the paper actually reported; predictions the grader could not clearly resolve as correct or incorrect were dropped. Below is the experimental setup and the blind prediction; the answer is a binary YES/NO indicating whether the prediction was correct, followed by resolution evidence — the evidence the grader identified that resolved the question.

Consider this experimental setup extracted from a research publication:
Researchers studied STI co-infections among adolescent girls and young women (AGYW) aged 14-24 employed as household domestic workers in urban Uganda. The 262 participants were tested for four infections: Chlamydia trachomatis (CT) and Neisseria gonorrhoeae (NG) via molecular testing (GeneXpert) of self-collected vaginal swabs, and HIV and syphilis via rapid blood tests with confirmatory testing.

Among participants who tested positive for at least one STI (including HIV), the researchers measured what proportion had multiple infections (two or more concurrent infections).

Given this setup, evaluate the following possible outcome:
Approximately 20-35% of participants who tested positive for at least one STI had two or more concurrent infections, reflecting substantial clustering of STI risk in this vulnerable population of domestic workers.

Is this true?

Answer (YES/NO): NO